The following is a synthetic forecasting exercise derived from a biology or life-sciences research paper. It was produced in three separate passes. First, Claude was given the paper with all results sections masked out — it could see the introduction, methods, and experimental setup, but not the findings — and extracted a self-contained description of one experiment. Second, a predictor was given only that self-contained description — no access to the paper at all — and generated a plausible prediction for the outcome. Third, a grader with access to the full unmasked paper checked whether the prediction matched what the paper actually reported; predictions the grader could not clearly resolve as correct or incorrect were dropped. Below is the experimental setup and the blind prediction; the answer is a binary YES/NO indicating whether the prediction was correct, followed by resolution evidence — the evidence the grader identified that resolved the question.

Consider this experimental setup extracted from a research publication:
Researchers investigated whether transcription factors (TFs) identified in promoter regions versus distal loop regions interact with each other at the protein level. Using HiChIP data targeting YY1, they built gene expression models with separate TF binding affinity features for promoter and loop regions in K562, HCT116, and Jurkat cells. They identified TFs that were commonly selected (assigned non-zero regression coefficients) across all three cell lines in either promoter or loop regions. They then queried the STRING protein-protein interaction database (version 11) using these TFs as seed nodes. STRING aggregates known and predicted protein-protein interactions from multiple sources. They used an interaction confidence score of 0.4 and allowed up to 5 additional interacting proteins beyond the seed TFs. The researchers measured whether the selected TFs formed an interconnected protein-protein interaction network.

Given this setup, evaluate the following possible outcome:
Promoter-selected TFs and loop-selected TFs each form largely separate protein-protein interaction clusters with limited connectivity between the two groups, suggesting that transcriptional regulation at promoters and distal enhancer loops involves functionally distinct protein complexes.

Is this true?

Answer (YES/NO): NO